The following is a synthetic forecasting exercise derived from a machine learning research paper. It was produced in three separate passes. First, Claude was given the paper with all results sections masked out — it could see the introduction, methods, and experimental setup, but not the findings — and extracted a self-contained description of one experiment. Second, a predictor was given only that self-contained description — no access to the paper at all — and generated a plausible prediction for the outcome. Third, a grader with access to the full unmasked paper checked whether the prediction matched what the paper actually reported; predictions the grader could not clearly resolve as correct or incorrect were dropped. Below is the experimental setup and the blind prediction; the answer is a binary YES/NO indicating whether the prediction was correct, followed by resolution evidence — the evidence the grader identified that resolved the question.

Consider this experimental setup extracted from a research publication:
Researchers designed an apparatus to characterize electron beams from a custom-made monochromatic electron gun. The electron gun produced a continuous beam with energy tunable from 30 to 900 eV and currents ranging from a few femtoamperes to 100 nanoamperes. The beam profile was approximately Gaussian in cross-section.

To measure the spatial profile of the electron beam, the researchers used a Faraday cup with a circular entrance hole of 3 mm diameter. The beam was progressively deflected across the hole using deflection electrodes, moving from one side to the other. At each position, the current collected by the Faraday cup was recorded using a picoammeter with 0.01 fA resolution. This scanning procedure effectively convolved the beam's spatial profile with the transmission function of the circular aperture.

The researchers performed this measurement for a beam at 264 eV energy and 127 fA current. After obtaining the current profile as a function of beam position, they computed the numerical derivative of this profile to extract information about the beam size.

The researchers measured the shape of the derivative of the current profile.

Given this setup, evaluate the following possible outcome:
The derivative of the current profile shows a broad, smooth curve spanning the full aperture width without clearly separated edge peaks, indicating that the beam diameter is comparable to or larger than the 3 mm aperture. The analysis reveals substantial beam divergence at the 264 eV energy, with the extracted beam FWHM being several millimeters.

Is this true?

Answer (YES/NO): NO